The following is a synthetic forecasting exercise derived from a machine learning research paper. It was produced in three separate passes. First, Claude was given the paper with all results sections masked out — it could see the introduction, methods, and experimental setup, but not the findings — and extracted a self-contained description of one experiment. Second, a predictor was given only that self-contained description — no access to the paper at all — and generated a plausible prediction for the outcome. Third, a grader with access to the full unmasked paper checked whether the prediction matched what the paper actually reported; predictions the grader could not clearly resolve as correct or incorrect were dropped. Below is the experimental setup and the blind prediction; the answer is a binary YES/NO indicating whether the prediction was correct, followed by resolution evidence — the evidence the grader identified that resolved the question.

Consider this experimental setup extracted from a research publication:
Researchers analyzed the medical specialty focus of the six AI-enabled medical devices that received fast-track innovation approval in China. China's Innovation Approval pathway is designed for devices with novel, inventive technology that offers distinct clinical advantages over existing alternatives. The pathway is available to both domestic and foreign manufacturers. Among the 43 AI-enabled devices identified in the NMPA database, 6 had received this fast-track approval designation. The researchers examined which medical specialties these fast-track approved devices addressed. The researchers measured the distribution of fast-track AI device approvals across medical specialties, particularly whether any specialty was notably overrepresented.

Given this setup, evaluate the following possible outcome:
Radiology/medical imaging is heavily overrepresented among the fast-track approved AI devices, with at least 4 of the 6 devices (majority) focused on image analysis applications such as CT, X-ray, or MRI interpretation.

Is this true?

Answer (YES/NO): NO